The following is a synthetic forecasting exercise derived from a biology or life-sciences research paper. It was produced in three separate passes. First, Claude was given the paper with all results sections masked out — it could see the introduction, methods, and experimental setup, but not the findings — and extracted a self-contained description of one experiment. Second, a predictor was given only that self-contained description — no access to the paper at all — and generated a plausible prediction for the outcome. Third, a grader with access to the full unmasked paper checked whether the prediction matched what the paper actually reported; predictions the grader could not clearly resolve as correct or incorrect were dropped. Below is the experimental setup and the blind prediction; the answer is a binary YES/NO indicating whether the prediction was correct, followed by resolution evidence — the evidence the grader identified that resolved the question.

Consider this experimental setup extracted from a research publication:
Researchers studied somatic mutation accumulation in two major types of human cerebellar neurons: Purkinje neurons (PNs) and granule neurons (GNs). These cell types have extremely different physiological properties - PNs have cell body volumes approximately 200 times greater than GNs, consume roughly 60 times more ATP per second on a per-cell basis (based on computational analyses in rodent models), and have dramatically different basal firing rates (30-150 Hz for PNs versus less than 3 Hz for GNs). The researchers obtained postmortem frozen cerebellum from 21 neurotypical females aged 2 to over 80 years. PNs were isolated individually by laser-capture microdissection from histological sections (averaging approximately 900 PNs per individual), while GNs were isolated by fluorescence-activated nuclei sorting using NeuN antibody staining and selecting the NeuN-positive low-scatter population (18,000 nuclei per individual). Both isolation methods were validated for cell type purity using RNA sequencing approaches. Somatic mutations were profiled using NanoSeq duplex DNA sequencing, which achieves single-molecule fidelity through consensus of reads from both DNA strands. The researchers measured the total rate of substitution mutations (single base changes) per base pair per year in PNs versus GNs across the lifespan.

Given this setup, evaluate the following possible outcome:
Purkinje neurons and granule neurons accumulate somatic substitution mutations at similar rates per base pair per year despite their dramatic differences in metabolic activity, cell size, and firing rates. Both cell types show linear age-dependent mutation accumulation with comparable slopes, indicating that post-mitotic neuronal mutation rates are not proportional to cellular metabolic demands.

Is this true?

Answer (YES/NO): YES